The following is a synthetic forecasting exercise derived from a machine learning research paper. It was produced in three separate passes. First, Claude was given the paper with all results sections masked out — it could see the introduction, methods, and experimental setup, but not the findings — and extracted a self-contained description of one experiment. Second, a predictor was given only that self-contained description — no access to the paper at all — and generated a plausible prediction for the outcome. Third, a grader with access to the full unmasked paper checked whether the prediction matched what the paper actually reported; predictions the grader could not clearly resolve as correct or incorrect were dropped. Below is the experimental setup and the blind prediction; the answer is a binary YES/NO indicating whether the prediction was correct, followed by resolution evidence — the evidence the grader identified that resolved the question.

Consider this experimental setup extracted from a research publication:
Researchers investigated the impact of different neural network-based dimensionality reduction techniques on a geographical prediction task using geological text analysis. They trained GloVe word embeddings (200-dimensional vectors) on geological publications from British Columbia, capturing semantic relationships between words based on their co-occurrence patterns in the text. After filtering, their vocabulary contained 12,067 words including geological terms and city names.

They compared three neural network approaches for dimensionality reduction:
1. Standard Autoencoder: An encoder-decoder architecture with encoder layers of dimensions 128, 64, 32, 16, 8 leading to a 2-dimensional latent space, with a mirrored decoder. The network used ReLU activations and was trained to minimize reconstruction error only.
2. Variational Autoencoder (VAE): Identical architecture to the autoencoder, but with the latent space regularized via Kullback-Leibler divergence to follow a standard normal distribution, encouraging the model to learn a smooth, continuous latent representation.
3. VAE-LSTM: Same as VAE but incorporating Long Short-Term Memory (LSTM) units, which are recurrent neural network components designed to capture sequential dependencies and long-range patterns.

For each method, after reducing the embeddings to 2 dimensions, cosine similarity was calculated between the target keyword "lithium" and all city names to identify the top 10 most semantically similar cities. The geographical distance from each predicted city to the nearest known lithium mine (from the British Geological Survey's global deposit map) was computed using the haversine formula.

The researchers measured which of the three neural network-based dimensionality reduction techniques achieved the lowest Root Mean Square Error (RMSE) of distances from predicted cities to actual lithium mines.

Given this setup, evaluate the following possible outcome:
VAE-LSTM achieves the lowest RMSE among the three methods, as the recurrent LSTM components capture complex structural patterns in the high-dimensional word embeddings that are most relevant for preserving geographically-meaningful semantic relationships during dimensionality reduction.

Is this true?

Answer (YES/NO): NO